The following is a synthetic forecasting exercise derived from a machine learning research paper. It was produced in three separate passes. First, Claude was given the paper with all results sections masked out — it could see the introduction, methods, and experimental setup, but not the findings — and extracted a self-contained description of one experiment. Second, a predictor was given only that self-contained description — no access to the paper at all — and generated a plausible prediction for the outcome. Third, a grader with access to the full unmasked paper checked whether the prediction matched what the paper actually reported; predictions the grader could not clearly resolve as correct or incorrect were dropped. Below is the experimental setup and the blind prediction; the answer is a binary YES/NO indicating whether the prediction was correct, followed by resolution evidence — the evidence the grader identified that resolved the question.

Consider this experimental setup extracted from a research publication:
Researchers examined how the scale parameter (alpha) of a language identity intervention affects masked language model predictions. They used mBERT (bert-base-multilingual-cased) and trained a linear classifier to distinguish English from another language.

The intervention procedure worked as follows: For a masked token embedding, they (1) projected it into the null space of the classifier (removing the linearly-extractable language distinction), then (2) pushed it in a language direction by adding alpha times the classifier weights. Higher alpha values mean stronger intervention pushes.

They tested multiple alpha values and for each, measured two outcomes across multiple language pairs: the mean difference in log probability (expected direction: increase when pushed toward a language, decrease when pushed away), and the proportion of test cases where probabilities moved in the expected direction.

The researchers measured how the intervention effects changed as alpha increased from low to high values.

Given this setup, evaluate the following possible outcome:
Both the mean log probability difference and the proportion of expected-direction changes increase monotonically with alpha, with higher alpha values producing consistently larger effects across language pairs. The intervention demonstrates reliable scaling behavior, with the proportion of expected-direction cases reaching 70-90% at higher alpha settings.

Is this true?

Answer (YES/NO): NO